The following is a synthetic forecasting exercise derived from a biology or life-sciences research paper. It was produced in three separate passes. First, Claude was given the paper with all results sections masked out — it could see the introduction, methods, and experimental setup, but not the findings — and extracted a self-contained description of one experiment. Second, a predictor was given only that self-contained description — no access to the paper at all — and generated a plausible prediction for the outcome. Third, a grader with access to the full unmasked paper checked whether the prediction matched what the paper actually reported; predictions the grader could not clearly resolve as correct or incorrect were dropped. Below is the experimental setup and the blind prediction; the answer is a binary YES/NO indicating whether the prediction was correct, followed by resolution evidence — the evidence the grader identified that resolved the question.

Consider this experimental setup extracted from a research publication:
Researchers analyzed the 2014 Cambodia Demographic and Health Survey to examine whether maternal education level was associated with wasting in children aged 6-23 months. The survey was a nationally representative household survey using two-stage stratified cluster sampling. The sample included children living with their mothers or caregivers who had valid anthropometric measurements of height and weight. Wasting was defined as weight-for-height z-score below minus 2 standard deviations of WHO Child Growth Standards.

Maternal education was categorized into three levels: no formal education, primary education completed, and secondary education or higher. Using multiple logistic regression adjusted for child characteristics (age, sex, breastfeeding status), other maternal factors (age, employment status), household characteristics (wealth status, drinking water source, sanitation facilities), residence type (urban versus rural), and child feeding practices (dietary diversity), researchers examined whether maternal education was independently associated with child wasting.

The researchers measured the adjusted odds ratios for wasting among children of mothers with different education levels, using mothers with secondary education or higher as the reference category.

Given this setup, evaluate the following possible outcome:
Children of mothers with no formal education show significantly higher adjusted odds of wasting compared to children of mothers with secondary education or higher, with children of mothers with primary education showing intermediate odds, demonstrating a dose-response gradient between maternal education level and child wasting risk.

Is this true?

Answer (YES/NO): NO